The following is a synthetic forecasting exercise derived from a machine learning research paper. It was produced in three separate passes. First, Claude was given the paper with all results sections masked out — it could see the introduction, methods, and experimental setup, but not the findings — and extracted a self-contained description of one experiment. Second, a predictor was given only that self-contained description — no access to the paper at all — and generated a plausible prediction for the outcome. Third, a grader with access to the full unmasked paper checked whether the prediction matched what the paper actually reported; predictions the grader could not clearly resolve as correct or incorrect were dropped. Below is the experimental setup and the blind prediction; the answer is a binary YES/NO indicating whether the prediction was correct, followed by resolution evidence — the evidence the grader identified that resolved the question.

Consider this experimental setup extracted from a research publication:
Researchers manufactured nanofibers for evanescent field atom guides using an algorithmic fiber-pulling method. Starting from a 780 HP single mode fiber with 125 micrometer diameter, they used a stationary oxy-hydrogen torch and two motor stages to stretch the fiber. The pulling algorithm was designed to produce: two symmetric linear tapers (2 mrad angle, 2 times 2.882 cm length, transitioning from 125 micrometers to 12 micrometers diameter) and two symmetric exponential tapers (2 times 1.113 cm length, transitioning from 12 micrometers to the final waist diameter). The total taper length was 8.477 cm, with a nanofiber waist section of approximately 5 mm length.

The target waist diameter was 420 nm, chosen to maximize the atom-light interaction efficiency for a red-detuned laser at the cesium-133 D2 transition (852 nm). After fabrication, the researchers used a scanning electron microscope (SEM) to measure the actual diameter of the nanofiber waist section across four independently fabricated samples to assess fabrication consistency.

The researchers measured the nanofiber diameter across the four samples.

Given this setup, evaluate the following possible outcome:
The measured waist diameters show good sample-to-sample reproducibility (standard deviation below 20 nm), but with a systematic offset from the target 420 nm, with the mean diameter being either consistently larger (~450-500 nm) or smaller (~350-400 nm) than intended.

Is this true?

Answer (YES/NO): NO